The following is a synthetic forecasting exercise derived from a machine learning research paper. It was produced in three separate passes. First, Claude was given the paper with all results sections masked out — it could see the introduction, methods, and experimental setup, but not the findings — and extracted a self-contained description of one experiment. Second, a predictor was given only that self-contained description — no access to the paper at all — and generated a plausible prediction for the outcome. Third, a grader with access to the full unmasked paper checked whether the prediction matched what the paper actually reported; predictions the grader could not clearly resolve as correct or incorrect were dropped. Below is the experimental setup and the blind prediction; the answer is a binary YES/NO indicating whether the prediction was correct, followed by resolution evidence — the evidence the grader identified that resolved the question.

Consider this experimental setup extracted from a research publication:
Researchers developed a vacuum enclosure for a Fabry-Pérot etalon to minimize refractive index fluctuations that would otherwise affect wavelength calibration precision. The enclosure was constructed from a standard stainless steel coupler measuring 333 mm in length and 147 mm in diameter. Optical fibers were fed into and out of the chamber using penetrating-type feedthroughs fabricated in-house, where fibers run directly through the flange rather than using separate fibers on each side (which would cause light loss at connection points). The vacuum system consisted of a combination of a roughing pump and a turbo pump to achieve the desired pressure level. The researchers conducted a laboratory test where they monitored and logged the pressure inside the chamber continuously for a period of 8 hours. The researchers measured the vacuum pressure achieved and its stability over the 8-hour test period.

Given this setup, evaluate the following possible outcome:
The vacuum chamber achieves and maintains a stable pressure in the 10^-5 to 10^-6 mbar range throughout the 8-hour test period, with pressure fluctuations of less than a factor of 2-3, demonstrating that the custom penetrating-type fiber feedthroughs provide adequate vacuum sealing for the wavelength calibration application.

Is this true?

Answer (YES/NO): NO